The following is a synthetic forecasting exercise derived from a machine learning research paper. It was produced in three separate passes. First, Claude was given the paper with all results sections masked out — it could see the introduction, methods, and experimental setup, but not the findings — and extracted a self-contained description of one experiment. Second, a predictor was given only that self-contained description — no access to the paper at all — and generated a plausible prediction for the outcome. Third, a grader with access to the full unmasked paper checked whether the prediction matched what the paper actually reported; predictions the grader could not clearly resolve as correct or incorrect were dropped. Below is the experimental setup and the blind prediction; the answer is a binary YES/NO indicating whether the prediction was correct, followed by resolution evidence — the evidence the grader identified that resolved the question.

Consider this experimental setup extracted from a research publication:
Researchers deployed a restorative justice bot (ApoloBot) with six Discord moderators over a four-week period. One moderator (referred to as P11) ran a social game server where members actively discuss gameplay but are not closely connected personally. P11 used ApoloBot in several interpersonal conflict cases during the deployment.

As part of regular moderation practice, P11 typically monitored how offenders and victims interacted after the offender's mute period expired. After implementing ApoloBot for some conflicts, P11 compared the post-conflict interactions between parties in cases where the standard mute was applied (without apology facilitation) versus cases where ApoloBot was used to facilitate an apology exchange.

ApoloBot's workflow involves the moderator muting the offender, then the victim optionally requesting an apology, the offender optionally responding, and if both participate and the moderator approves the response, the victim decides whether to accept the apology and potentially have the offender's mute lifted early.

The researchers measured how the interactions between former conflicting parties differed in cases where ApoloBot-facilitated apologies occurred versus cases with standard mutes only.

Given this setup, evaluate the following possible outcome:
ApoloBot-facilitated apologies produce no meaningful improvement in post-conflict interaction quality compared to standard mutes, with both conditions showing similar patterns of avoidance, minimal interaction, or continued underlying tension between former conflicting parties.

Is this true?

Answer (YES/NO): NO